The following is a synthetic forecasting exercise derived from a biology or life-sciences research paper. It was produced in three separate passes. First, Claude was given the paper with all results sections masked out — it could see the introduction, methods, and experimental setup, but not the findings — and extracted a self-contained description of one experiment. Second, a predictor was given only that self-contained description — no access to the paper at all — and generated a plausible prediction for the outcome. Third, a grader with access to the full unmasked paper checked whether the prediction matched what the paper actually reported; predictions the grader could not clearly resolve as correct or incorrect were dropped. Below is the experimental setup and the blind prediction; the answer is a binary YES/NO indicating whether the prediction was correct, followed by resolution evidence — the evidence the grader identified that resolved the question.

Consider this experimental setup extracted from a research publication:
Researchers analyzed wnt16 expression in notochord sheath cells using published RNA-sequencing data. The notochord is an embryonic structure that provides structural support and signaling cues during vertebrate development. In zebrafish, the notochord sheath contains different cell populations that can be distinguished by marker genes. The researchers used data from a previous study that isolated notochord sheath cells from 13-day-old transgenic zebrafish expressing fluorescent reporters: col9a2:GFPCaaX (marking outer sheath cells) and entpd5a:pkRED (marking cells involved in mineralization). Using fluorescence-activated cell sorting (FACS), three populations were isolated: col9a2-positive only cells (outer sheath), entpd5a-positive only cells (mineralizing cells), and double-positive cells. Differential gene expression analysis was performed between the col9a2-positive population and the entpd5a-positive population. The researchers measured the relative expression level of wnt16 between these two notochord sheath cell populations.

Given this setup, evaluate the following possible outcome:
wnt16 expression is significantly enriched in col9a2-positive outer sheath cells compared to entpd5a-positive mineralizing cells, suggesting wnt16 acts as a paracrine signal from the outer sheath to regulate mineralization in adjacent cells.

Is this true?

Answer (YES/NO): YES